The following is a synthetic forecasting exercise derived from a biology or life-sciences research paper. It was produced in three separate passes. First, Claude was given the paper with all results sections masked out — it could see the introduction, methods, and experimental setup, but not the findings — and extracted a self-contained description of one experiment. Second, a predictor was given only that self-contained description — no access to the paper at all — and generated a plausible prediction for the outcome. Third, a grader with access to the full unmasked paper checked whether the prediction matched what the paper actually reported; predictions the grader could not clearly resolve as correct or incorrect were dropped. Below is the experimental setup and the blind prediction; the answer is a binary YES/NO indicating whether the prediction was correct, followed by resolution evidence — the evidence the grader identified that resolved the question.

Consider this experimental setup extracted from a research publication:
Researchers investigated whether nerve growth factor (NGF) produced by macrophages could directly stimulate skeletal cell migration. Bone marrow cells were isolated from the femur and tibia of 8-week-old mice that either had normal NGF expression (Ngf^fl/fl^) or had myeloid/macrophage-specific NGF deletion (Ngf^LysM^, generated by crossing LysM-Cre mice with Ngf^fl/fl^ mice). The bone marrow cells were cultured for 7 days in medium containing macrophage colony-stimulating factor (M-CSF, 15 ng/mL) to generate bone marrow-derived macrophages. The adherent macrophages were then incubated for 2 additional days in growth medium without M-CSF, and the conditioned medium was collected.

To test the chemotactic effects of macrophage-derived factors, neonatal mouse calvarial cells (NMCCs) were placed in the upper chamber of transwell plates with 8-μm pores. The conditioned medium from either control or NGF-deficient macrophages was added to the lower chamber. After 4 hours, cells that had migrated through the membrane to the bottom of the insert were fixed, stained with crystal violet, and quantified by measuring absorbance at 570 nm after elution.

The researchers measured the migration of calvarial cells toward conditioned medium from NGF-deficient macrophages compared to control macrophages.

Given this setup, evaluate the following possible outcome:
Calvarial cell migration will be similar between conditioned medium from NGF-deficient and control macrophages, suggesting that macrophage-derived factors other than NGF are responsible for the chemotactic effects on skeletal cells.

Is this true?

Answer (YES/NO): NO